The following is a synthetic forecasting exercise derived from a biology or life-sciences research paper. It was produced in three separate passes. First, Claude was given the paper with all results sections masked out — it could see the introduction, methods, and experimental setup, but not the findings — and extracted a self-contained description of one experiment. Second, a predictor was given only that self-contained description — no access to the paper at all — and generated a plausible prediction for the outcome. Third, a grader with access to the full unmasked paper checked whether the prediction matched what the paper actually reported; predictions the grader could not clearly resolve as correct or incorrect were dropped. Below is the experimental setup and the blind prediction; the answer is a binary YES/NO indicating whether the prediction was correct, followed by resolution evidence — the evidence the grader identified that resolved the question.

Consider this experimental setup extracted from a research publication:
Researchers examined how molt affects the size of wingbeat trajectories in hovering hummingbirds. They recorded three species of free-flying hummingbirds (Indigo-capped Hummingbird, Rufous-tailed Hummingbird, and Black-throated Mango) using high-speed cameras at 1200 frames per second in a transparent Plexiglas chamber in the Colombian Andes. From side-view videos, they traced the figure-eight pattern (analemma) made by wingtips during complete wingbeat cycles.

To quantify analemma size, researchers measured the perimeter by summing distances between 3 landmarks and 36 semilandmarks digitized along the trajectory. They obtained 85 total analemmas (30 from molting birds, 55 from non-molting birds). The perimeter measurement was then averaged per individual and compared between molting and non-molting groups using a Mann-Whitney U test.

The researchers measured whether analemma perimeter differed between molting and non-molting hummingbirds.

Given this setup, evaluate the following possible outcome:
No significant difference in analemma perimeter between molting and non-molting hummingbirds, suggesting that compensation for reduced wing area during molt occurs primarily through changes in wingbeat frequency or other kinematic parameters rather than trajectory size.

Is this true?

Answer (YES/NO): YES